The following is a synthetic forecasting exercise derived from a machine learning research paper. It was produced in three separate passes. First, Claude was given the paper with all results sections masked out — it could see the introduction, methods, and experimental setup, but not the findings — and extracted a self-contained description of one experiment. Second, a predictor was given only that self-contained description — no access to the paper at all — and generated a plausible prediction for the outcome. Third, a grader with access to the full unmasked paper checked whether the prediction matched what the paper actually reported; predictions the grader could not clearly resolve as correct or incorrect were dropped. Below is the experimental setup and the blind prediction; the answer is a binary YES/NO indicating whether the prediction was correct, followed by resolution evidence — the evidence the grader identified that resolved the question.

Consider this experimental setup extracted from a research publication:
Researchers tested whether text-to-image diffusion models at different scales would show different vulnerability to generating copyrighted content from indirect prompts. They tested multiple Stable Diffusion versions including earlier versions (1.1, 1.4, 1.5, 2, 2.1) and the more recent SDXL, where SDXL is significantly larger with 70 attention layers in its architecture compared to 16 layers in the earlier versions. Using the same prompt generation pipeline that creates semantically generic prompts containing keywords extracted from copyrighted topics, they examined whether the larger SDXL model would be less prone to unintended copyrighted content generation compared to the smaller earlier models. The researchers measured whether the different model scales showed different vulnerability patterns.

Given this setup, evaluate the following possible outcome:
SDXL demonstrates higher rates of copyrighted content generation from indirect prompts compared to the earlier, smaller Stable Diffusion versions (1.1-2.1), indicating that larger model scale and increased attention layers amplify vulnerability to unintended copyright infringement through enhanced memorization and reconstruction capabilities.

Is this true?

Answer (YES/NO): NO